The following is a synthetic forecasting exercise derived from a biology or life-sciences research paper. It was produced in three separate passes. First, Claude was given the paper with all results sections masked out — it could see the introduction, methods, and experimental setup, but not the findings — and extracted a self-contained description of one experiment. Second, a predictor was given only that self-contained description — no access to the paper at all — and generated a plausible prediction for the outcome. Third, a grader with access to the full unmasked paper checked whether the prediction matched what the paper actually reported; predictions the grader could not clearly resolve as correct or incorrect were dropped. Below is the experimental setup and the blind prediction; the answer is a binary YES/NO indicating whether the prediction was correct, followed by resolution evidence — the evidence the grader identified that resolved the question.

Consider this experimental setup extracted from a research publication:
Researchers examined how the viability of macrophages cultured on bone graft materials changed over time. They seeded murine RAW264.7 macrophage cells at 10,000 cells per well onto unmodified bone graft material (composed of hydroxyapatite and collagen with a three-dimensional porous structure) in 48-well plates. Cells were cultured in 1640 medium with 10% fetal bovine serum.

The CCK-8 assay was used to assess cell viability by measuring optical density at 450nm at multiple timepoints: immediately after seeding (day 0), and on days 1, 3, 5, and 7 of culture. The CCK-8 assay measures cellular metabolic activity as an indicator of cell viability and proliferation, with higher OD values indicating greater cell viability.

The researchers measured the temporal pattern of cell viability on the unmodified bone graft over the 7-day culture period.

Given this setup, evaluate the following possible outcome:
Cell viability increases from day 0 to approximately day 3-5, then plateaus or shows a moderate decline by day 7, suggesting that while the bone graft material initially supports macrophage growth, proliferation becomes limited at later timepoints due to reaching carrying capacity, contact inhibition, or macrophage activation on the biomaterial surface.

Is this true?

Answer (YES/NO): NO